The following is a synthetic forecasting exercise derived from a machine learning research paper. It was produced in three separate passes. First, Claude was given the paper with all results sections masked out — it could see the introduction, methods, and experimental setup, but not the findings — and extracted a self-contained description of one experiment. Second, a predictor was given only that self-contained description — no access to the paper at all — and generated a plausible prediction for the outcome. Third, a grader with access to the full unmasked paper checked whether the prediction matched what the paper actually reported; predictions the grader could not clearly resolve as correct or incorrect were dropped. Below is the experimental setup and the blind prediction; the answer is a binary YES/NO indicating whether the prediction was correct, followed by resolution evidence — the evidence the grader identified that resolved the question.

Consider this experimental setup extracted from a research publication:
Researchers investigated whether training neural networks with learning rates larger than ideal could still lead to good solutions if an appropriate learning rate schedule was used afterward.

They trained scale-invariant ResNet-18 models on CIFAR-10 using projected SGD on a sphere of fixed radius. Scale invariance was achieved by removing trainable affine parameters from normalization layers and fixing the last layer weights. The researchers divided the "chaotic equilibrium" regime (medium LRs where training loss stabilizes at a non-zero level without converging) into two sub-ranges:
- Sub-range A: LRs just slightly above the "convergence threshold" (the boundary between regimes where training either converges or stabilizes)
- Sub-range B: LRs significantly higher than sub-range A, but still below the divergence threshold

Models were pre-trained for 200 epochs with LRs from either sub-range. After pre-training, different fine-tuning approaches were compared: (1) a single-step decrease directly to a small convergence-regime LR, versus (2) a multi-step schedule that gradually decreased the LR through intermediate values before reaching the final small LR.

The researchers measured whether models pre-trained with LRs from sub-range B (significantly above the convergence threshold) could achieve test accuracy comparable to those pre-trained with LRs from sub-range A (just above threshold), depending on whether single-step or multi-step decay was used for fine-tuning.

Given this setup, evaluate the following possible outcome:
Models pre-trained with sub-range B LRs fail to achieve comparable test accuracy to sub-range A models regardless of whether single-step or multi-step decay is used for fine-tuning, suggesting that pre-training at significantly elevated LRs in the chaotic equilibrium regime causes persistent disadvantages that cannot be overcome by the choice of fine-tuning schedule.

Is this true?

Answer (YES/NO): NO